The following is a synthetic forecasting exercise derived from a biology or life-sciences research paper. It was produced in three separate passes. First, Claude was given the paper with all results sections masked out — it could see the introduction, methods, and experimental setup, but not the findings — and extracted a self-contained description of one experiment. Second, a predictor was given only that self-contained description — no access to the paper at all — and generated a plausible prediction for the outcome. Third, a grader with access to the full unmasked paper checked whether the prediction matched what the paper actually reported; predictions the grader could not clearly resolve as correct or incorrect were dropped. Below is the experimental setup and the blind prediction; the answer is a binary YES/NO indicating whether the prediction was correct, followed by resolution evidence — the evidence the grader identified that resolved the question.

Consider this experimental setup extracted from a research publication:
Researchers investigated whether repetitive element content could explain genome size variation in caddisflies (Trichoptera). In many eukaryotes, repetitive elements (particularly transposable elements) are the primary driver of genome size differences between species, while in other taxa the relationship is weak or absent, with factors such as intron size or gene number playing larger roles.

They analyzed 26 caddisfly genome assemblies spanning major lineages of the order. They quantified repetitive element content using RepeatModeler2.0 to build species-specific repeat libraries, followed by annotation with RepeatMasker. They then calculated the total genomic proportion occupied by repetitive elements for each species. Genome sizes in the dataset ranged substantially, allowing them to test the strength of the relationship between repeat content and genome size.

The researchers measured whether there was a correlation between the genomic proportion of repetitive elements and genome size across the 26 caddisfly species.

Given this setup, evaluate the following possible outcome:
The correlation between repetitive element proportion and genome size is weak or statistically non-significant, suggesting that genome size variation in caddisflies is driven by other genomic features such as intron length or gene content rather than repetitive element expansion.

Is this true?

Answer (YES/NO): NO